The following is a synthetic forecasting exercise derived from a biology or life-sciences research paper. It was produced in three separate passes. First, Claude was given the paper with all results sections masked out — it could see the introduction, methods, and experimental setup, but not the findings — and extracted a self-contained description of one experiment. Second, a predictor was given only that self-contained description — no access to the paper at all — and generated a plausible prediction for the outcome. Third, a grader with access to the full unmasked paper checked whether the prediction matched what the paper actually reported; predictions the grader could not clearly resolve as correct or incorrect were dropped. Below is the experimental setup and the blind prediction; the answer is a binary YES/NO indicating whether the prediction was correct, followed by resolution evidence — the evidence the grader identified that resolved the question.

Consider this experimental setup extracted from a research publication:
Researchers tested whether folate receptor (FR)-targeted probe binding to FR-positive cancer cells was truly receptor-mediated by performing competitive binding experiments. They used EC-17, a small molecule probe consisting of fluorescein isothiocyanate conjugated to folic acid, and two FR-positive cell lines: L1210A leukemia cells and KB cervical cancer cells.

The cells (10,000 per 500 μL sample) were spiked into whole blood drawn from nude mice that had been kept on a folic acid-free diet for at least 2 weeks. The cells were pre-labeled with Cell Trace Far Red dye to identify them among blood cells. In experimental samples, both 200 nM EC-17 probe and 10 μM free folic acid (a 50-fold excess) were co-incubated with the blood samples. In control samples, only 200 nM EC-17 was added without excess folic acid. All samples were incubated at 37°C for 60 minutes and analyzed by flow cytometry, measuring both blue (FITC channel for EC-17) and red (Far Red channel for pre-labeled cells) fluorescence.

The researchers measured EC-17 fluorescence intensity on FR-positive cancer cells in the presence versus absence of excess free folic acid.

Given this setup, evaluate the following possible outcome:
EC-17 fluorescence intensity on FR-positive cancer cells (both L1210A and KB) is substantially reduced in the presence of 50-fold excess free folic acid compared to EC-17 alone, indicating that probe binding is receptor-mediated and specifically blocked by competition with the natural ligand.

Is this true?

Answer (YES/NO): NO